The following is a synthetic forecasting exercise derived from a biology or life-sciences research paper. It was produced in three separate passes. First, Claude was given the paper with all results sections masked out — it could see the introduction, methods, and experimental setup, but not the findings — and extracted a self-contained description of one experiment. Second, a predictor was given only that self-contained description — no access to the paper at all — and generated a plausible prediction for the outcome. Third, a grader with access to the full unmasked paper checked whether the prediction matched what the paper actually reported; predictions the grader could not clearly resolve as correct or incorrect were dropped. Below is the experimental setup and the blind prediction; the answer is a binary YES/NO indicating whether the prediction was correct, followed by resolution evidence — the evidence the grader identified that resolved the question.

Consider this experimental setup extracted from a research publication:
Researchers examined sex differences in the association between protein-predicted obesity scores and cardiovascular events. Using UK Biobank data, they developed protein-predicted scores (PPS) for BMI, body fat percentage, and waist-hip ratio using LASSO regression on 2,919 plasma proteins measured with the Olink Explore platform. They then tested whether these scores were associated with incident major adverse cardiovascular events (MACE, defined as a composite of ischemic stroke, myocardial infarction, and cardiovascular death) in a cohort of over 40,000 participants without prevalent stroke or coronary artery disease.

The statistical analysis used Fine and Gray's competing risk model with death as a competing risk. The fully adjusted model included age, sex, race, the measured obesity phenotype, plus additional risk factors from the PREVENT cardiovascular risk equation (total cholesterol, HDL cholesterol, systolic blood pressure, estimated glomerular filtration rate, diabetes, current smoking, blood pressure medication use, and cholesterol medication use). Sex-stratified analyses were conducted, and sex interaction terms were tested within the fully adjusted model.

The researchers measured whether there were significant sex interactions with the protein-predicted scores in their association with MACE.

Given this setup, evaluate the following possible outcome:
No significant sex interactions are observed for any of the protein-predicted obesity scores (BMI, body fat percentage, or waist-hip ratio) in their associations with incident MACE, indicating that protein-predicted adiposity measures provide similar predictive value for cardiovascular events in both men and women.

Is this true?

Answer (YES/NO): YES